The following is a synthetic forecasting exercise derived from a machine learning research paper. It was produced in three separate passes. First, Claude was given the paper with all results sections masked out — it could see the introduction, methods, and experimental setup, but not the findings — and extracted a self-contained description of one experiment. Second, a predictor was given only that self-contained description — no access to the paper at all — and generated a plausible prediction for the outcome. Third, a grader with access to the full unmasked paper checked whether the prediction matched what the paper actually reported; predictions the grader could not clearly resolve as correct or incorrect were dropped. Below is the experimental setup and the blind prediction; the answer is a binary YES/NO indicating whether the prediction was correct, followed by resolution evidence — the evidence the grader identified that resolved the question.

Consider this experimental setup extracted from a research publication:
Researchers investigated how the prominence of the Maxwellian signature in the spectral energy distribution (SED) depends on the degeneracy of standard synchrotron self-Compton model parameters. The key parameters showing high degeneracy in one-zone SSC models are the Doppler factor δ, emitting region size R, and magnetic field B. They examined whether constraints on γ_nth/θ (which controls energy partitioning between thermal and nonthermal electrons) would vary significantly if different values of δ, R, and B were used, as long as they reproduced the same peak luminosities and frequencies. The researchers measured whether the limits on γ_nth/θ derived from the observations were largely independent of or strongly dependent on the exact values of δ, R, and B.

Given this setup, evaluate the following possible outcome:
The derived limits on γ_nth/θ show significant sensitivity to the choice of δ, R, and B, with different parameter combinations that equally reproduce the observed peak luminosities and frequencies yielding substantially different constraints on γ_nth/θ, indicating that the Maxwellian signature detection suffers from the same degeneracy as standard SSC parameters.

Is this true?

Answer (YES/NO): NO